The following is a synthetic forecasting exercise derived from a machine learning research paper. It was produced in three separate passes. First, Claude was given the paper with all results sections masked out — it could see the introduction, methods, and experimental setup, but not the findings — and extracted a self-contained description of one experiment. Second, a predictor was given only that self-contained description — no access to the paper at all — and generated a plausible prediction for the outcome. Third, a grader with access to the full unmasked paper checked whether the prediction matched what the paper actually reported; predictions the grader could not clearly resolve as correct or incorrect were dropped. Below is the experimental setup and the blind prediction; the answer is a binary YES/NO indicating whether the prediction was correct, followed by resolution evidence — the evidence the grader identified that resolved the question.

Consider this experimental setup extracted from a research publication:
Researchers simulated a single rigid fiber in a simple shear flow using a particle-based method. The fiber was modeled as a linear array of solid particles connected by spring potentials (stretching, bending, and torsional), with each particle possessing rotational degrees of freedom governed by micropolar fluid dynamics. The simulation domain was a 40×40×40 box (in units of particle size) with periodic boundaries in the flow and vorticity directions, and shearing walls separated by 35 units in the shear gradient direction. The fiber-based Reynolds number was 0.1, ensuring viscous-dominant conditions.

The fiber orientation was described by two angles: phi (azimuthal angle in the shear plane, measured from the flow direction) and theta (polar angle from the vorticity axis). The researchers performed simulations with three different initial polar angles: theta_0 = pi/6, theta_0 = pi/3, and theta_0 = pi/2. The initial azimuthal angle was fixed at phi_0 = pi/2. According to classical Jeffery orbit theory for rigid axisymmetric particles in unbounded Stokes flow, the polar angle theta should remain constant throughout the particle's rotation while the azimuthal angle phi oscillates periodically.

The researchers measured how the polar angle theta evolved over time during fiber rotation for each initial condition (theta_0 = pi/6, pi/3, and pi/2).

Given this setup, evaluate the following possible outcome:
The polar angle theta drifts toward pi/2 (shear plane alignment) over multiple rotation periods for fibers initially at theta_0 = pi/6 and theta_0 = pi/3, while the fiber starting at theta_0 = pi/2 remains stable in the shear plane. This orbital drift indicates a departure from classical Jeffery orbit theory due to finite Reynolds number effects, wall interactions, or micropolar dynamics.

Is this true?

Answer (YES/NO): NO